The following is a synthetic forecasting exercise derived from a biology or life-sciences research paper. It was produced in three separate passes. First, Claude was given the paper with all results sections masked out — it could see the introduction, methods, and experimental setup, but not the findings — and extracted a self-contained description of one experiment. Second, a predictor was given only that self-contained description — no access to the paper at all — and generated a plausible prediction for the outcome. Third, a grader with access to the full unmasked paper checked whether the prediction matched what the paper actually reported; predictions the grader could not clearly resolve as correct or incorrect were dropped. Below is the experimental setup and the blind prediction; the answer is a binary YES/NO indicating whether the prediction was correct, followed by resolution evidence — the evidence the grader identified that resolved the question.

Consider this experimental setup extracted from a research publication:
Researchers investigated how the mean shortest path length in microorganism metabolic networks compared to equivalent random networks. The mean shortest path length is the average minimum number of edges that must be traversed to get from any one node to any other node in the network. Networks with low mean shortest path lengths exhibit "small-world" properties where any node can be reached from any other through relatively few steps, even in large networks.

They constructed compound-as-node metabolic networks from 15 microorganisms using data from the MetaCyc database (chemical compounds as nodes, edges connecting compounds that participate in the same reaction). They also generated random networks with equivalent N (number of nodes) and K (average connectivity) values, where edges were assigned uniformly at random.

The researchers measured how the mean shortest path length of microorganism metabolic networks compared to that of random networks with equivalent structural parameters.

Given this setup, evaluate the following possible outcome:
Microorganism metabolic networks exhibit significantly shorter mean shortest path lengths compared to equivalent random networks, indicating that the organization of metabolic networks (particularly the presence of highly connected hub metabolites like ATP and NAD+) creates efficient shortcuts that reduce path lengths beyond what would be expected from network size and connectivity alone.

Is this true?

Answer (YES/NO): NO